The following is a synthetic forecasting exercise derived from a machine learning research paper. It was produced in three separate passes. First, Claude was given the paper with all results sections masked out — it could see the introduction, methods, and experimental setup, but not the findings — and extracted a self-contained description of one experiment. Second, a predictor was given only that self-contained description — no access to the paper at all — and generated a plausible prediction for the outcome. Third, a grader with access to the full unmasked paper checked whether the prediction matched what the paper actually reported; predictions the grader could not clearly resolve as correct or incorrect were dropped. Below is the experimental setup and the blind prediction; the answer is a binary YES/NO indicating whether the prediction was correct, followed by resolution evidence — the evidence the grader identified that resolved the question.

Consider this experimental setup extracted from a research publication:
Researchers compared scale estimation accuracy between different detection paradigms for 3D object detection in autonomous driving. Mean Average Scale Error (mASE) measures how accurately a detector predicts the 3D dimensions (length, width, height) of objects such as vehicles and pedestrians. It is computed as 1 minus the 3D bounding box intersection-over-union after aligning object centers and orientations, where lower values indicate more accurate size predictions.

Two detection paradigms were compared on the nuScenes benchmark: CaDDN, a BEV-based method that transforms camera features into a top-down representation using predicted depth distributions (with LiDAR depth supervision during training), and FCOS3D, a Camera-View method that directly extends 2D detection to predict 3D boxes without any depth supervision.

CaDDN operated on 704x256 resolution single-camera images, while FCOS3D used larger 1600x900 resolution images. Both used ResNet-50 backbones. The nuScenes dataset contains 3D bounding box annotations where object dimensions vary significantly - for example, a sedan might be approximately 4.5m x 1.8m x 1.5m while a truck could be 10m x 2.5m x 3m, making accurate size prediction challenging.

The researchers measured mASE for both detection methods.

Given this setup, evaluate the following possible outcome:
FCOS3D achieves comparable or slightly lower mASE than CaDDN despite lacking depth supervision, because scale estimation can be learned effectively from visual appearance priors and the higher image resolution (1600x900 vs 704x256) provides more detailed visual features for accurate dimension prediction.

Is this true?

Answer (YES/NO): YES